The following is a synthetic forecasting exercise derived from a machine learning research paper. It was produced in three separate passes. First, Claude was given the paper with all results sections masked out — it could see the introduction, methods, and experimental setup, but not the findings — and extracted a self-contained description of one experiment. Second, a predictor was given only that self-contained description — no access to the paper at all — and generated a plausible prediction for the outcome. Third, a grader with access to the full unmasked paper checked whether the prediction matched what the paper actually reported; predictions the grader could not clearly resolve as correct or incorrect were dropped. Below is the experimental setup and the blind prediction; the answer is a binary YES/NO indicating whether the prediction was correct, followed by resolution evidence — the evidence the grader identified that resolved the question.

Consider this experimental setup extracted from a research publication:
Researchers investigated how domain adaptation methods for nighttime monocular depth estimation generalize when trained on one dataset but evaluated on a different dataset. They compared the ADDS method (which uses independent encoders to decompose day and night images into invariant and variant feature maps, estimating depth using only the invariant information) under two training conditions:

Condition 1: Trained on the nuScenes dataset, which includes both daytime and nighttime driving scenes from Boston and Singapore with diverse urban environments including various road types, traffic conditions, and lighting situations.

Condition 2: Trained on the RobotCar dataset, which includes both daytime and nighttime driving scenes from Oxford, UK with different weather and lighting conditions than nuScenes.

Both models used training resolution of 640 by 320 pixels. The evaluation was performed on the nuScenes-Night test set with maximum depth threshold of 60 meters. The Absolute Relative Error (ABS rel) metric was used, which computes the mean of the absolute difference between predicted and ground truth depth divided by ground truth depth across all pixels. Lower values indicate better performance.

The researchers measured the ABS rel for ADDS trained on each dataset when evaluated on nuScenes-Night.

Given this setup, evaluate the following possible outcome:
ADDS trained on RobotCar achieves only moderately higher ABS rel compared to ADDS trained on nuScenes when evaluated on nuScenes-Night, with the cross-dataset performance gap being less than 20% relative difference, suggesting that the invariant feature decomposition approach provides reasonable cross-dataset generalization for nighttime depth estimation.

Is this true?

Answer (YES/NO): YES